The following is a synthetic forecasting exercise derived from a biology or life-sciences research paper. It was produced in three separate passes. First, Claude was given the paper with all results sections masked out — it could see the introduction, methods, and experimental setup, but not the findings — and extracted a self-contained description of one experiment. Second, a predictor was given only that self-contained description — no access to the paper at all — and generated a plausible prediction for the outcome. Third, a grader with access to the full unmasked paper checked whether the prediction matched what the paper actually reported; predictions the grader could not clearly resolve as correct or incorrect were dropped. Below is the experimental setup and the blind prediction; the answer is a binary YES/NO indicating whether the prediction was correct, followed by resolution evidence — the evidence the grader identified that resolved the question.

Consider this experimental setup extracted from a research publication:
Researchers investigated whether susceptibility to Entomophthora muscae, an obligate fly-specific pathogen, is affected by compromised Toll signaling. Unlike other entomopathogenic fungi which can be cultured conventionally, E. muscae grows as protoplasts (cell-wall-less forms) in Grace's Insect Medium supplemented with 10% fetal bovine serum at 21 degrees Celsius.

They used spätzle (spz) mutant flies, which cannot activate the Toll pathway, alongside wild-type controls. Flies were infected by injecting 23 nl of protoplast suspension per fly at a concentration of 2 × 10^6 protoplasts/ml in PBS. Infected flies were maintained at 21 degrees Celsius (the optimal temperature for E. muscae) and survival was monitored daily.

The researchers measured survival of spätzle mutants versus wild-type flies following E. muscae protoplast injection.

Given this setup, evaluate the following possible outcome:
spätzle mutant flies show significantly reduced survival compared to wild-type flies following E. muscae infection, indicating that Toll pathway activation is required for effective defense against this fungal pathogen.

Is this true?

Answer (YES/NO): NO